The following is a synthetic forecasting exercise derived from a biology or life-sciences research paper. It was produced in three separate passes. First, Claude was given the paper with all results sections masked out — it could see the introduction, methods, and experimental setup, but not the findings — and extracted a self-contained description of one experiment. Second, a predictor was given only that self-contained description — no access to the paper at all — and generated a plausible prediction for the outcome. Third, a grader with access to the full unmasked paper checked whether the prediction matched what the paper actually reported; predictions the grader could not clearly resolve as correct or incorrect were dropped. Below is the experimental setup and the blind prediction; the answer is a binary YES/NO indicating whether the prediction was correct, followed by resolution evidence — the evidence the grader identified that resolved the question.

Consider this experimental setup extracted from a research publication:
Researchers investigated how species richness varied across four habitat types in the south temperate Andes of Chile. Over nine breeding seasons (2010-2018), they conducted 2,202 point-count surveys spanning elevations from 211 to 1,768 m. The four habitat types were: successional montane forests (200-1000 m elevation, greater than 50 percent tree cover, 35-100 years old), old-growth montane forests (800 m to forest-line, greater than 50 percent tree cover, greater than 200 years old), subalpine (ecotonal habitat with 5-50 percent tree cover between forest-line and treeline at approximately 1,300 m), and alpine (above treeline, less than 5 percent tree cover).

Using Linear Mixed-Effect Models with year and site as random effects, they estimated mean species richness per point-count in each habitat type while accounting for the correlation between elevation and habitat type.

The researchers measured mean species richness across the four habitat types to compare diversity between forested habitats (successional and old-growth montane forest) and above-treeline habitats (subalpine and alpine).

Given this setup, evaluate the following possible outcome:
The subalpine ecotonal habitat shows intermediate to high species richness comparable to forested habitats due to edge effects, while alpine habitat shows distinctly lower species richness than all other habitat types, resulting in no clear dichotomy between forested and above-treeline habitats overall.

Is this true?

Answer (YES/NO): NO